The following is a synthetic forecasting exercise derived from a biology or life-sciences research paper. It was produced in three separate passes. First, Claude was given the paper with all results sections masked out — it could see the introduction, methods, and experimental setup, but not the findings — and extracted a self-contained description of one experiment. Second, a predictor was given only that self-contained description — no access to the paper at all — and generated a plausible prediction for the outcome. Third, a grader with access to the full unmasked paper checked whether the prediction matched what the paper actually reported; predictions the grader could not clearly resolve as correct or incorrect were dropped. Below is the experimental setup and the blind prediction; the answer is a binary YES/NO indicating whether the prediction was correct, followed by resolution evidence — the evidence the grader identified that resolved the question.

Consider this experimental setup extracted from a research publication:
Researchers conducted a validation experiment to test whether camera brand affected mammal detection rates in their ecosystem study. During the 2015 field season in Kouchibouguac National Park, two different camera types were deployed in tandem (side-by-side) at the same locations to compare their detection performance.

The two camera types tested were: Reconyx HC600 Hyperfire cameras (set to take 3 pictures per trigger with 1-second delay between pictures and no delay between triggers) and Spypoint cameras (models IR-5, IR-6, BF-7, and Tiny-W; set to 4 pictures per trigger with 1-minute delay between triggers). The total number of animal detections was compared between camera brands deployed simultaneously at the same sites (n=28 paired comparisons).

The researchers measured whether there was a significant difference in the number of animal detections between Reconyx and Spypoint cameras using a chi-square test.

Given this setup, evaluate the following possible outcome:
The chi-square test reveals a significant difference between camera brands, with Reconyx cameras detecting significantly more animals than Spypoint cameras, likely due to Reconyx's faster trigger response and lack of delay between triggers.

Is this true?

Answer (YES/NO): NO